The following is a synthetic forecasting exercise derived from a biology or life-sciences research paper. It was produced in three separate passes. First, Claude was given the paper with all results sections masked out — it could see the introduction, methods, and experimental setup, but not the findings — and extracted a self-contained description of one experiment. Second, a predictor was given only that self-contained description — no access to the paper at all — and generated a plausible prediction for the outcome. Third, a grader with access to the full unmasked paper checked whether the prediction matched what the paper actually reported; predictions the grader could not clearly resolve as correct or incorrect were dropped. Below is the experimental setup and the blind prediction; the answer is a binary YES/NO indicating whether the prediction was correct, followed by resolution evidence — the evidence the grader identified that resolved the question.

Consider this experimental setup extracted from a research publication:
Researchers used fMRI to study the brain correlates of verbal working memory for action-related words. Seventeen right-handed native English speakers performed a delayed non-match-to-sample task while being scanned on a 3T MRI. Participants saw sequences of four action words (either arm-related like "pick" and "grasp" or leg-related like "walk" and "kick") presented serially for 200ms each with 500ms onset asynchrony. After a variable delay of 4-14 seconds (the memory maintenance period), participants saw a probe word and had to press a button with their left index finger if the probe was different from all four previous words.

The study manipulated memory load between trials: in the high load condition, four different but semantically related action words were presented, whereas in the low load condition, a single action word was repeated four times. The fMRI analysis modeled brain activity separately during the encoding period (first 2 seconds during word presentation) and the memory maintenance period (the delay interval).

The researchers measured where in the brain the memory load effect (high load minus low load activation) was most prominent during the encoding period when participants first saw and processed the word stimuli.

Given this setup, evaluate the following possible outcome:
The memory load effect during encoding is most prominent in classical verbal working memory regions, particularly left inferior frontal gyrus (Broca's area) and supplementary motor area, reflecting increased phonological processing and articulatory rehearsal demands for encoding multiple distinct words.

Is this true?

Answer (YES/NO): NO